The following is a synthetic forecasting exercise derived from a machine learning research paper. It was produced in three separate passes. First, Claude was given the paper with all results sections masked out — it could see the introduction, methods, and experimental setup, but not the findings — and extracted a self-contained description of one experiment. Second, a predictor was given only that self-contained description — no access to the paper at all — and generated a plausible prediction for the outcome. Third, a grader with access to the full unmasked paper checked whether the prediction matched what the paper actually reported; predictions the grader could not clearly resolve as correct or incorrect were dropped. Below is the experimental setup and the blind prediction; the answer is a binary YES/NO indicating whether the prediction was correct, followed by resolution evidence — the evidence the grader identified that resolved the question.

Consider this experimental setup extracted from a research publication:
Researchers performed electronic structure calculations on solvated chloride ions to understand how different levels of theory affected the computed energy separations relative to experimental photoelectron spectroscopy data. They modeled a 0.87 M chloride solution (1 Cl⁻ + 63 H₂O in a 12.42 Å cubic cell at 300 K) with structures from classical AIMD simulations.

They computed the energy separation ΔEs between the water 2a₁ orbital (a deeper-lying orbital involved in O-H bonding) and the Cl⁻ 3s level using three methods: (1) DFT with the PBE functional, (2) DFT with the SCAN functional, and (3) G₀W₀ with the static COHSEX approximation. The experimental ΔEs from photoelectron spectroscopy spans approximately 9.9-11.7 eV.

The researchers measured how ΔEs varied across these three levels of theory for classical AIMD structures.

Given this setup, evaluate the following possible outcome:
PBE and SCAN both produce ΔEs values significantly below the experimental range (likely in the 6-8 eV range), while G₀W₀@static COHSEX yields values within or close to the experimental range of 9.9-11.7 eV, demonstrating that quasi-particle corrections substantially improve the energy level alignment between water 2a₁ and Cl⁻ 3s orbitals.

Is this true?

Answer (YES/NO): NO